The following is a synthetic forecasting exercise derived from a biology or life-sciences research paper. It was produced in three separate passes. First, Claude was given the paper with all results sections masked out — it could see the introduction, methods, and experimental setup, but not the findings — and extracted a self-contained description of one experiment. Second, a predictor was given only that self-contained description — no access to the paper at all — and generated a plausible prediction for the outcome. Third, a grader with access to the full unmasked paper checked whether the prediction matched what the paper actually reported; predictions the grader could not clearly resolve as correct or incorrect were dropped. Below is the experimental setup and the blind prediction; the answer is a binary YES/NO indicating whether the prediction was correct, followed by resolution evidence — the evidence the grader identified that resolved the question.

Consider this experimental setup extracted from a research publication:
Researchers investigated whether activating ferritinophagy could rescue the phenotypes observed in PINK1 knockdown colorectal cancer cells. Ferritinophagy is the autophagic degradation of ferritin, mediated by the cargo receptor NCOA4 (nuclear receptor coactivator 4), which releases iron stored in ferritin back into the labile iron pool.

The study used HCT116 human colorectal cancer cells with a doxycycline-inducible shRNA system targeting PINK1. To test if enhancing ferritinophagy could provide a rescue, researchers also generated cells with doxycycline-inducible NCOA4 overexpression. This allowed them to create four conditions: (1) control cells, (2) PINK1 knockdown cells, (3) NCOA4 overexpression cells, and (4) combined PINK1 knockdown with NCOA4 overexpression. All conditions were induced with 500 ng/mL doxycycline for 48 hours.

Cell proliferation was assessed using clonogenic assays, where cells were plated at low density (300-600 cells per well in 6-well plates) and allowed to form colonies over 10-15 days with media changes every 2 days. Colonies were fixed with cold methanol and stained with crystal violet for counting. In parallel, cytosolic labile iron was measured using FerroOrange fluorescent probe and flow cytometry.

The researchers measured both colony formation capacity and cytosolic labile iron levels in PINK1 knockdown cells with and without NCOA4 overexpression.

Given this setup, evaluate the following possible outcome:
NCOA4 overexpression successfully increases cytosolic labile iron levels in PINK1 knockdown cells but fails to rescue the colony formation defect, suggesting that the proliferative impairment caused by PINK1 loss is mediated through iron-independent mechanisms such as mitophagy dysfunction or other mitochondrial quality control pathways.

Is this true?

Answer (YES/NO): NO